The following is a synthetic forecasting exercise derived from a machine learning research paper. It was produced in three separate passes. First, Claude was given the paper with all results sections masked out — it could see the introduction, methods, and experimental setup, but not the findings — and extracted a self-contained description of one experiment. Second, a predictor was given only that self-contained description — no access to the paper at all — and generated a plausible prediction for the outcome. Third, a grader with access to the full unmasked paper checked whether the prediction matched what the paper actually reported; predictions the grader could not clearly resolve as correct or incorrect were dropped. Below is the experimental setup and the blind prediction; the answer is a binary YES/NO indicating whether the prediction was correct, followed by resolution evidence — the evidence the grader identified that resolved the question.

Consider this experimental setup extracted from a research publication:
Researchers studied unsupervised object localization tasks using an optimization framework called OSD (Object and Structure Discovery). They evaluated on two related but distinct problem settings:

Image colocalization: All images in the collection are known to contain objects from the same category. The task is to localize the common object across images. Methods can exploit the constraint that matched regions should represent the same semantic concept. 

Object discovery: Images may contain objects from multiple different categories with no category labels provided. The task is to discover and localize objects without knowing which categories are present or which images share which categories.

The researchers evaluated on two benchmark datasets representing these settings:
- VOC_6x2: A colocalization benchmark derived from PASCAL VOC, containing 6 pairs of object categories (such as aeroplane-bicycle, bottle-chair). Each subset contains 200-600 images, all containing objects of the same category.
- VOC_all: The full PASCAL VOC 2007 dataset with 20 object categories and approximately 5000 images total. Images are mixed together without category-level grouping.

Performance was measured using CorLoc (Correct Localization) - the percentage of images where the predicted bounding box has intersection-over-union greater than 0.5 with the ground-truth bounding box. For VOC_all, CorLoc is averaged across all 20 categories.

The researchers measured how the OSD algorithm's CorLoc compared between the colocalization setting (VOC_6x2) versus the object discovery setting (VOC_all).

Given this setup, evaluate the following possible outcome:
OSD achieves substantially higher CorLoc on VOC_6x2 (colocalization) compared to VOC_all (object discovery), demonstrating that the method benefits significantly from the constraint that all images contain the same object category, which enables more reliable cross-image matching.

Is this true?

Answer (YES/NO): YES